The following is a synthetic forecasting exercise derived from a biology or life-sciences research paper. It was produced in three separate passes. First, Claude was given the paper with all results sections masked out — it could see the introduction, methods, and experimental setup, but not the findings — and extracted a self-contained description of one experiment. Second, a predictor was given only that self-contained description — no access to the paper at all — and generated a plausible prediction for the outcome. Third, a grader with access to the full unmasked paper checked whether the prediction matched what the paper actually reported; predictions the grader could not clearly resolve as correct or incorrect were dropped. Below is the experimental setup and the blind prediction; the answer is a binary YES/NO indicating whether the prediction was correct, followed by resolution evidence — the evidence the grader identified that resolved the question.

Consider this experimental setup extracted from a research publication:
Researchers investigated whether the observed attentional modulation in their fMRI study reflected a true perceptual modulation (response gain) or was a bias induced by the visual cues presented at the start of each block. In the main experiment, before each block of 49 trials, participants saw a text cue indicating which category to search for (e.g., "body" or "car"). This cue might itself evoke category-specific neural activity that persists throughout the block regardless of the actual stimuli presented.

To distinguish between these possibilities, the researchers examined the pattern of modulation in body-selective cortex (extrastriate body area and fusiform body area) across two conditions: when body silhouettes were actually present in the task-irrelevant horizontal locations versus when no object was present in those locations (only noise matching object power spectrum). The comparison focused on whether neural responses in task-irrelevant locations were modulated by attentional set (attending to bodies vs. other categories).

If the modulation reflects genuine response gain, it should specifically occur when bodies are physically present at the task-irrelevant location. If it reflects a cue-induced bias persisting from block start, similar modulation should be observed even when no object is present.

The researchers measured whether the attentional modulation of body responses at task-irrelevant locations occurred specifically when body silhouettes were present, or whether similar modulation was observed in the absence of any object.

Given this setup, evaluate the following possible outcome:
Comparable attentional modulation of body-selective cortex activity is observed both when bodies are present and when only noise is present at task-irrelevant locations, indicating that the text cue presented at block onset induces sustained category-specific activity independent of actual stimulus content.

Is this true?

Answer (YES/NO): NO